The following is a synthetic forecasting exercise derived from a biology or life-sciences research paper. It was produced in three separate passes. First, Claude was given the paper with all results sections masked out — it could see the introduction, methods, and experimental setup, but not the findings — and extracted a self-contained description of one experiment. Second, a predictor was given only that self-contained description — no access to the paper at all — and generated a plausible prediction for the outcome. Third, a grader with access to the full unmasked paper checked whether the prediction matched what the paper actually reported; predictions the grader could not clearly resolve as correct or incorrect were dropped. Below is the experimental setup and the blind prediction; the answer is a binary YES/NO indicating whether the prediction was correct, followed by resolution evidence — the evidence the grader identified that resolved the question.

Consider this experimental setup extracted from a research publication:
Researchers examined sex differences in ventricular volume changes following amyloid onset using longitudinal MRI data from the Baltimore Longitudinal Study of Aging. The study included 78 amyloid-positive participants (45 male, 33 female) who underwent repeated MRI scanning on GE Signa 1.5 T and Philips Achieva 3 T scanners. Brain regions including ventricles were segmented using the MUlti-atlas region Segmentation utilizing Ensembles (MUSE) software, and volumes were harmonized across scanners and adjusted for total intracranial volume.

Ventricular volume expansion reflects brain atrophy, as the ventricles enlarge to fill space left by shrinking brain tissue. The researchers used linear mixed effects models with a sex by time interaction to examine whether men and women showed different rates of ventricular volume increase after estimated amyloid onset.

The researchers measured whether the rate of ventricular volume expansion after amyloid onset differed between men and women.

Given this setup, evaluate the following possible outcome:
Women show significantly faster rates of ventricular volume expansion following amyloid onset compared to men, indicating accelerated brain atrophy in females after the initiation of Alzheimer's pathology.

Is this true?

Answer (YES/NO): NO